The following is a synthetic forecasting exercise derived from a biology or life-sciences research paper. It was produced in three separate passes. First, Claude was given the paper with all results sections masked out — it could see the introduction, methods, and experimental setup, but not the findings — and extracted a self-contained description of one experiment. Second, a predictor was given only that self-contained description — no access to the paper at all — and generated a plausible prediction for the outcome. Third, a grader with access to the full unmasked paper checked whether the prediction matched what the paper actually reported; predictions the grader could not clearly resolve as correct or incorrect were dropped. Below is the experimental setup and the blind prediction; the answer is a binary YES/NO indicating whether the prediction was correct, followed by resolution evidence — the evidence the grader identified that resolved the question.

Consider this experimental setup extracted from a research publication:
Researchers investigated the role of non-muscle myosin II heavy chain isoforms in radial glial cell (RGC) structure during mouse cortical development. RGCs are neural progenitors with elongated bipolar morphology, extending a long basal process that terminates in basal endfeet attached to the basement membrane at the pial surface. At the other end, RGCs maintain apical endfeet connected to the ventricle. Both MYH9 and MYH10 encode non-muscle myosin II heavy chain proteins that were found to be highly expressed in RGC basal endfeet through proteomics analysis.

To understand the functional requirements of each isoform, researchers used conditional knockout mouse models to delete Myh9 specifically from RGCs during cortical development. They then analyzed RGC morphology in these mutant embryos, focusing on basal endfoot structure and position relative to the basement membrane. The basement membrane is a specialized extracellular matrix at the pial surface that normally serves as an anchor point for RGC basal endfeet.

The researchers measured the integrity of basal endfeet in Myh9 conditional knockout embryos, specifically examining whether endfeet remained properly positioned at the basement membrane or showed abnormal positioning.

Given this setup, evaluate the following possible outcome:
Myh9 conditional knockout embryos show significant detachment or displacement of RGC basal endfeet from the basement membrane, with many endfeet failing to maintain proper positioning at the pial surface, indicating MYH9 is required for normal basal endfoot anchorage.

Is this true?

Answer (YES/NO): NO